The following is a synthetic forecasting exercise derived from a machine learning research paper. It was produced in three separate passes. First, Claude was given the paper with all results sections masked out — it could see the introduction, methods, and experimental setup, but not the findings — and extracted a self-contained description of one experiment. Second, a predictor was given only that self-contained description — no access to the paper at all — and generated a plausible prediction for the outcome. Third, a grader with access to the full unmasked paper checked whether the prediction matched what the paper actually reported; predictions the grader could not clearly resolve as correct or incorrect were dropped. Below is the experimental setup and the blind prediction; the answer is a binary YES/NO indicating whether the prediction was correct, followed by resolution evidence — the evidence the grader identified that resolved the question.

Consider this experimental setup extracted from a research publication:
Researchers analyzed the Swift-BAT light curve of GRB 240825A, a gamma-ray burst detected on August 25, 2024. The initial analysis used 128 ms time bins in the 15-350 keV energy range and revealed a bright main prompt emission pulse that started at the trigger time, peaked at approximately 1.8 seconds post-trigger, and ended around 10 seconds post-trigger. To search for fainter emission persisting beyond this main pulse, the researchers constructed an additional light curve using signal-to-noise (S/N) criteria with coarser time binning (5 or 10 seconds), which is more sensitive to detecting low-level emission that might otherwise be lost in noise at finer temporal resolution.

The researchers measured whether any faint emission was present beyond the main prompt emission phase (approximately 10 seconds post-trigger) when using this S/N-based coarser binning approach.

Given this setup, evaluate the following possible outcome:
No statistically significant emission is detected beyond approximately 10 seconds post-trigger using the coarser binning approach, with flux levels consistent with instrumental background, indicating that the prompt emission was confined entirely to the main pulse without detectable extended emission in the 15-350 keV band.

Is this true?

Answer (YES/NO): NO